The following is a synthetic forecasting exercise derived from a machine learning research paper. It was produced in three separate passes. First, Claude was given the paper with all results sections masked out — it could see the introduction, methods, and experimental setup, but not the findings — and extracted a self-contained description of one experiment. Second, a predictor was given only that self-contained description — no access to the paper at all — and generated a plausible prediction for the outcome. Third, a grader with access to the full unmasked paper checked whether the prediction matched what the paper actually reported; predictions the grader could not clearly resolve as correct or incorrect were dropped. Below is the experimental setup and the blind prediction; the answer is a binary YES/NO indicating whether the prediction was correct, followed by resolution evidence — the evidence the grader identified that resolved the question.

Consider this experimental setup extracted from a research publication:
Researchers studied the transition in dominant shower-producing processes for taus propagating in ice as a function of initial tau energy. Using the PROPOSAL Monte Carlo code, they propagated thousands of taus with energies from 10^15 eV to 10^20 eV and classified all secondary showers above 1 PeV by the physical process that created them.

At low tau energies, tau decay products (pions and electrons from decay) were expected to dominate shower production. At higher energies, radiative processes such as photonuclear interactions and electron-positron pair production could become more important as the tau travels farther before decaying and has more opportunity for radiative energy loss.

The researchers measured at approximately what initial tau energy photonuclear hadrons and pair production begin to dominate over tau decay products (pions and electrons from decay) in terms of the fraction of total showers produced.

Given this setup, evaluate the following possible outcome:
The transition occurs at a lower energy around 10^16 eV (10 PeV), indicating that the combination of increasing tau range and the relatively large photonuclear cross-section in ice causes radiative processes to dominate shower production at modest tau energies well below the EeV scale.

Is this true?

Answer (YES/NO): NO